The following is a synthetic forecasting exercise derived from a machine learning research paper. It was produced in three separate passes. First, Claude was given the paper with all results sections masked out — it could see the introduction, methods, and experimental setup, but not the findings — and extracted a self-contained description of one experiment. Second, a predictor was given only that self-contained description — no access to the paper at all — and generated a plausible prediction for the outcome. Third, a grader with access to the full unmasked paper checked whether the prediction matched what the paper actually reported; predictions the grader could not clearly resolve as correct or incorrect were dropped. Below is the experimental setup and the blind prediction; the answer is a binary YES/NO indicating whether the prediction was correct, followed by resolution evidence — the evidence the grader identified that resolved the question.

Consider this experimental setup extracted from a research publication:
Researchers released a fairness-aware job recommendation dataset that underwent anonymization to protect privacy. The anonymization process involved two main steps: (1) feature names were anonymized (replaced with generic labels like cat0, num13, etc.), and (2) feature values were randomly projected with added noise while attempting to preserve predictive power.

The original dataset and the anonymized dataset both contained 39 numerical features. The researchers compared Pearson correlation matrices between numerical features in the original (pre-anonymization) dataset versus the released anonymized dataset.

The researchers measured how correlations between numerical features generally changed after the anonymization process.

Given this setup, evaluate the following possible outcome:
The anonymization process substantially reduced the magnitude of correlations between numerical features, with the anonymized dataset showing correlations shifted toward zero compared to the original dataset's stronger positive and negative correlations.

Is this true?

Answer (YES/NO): NO